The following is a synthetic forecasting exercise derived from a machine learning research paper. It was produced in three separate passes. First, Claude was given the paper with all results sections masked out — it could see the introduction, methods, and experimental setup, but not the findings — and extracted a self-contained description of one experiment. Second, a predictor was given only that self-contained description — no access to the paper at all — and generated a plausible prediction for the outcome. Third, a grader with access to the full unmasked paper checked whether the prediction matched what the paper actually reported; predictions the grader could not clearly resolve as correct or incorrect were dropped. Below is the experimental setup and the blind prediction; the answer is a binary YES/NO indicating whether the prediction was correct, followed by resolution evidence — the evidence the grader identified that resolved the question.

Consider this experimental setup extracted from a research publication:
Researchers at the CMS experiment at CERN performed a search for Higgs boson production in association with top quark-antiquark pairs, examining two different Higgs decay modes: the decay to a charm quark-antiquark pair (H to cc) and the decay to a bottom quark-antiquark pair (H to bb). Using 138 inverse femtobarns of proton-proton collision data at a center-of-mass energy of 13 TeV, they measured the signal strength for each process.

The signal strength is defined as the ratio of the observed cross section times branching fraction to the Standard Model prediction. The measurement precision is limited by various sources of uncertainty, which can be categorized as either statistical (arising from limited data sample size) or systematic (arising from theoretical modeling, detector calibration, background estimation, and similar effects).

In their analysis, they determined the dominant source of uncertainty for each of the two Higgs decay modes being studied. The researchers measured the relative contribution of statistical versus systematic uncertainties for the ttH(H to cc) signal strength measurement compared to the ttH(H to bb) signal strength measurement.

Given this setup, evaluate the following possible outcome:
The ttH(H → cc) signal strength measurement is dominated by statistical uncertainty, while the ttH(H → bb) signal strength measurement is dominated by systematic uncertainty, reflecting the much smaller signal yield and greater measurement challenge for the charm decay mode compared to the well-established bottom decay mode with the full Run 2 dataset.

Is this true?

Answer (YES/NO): YES